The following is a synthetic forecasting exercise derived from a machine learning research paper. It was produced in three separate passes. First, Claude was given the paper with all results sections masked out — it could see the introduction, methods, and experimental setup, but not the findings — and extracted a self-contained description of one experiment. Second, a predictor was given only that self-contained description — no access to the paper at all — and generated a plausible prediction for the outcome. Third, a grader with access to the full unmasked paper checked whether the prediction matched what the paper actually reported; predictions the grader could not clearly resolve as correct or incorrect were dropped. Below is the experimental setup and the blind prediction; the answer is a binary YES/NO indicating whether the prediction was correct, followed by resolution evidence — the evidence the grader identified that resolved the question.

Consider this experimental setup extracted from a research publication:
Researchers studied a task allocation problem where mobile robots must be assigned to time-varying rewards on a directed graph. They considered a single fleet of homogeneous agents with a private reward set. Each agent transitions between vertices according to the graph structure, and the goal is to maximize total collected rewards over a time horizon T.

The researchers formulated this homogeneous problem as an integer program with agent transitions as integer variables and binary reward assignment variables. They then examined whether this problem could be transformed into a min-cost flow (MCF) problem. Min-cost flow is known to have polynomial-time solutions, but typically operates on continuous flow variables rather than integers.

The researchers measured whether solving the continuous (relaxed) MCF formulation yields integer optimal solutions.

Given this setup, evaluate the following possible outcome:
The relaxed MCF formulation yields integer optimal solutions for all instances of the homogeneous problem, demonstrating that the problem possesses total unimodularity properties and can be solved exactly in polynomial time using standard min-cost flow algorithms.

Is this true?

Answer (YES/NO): YES